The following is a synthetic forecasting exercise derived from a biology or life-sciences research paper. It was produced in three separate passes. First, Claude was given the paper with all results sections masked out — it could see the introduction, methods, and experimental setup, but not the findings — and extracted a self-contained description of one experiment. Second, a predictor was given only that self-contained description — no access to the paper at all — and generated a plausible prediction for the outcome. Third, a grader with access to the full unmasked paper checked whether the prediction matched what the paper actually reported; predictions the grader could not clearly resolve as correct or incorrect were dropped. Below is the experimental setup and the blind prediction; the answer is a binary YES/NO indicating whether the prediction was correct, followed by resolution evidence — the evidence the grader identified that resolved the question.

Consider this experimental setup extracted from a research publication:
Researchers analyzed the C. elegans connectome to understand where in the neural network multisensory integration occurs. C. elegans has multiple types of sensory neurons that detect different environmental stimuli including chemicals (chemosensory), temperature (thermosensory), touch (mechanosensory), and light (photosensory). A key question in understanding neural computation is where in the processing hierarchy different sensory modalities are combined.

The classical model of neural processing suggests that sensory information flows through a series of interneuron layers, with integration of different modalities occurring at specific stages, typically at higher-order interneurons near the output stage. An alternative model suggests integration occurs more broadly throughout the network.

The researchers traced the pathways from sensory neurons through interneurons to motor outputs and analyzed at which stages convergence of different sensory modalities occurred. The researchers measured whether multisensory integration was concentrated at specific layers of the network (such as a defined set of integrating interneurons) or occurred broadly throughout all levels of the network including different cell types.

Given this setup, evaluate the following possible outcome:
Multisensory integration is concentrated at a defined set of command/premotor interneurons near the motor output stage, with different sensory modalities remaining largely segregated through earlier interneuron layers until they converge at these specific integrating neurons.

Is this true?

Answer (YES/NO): NO